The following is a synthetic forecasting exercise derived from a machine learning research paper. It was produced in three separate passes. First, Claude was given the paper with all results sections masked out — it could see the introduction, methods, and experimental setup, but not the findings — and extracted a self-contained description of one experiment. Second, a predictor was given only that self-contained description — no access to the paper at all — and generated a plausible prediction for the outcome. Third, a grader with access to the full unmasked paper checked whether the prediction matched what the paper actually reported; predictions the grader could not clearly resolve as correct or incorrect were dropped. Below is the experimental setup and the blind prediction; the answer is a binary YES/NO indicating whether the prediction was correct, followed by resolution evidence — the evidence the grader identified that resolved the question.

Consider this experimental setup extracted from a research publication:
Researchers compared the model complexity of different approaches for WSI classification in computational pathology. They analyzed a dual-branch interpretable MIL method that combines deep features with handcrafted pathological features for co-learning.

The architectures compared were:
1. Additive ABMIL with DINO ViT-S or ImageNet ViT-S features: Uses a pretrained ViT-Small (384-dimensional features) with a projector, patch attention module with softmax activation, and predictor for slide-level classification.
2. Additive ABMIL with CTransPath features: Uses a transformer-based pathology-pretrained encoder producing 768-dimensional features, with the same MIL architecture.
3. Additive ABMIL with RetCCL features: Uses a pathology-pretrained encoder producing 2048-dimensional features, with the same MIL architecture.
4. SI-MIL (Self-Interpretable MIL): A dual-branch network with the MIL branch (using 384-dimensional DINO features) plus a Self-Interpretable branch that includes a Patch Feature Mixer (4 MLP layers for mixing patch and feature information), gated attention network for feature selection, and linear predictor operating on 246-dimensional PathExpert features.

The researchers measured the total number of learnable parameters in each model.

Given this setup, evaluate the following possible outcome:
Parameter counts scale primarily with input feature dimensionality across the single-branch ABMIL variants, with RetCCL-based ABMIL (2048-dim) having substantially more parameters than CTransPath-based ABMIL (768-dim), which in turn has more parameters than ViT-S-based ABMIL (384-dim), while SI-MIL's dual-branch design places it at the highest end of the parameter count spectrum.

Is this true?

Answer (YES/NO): NO